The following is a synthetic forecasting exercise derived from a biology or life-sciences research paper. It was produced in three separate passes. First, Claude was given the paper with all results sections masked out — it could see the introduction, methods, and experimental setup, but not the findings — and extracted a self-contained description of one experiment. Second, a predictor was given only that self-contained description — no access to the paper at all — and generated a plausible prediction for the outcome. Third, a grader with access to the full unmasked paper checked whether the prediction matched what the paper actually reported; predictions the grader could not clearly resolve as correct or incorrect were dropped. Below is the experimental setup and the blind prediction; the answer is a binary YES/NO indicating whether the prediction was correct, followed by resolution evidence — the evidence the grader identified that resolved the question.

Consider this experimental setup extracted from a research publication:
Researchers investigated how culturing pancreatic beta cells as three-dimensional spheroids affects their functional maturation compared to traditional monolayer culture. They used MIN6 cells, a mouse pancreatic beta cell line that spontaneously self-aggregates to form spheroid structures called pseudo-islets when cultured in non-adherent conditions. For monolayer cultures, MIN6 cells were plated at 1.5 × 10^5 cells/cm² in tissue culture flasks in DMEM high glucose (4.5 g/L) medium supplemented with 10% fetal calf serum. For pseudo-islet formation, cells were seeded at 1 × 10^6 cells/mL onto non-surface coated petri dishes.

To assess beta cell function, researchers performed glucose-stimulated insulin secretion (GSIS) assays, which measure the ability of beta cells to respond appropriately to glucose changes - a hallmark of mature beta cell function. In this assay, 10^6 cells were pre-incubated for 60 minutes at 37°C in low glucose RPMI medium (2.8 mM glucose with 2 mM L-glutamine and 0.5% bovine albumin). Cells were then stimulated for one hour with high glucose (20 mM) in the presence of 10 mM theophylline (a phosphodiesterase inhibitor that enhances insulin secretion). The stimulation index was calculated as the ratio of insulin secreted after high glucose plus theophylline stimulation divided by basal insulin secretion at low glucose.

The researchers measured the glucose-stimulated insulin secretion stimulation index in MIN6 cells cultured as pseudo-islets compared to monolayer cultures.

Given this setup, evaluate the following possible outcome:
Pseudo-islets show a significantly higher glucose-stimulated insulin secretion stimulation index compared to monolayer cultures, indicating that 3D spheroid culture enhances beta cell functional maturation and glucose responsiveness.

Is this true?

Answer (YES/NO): YES